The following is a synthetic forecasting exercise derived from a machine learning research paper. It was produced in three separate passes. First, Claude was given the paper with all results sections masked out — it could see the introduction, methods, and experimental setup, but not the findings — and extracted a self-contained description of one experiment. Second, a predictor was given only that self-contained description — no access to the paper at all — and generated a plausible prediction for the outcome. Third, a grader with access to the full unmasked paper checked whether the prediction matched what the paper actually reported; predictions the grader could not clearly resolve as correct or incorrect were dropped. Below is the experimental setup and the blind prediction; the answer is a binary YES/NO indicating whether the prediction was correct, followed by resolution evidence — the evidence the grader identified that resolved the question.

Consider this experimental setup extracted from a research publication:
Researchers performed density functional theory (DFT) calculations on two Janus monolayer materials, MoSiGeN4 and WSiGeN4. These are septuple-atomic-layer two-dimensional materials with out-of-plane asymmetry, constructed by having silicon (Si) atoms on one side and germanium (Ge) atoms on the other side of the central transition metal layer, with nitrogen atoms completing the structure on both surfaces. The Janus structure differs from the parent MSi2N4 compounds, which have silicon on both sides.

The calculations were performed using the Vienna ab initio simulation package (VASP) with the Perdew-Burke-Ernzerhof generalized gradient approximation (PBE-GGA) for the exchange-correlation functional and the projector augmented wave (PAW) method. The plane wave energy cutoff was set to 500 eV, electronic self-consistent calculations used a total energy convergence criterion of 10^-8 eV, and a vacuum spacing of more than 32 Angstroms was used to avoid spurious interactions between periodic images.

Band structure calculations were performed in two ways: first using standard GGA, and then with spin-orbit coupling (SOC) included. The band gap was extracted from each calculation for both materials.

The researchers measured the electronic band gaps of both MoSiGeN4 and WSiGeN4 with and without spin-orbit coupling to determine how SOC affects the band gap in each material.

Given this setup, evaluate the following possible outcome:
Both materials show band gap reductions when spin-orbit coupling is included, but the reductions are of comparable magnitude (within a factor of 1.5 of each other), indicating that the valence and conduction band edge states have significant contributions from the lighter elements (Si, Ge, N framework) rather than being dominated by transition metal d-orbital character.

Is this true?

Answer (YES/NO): NO